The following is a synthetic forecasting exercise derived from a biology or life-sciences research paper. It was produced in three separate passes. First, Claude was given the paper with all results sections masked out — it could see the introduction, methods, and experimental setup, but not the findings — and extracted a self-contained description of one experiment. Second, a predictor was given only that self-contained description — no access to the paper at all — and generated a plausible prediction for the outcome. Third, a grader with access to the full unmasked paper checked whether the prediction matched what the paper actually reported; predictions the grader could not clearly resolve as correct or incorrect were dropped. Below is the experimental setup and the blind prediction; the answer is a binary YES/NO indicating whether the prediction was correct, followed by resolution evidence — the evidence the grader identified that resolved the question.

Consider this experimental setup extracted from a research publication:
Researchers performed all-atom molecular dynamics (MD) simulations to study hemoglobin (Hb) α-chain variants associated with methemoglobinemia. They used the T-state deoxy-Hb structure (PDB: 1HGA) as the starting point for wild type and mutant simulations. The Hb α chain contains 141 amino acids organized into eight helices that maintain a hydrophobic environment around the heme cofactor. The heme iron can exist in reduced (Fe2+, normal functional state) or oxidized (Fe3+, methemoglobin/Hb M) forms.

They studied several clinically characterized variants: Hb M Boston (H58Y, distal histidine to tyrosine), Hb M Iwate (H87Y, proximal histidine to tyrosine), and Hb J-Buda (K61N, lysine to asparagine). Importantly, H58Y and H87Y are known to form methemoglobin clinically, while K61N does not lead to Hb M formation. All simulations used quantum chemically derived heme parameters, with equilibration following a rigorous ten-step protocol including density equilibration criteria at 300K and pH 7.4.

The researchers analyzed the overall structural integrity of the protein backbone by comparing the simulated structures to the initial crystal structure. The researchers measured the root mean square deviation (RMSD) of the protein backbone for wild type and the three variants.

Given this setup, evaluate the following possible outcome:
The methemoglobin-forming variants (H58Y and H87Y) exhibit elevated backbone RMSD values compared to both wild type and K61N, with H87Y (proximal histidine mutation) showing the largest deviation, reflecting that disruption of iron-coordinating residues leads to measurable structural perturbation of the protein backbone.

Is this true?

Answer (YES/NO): NO